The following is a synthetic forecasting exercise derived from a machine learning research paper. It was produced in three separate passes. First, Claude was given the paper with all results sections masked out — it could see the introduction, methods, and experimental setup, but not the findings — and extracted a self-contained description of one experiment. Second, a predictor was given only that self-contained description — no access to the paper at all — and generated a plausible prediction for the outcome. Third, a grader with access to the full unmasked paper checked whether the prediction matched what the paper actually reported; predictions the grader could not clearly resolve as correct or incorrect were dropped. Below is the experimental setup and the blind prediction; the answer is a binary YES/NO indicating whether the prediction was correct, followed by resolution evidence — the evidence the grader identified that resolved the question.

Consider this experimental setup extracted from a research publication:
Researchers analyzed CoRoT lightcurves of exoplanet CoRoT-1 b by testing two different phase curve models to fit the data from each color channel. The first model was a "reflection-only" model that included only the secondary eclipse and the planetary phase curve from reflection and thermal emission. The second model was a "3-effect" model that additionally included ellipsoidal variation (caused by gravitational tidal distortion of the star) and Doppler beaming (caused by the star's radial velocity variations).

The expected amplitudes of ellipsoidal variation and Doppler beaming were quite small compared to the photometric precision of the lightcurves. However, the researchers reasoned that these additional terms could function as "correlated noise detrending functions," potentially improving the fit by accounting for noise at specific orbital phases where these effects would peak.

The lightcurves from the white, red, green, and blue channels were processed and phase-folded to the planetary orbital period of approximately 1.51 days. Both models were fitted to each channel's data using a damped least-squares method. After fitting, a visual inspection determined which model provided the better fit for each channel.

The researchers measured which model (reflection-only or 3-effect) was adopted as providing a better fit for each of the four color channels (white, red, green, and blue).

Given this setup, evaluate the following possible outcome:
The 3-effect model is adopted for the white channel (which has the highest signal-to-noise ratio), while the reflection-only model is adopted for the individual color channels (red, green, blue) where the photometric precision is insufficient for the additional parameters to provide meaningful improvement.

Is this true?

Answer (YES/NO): NO